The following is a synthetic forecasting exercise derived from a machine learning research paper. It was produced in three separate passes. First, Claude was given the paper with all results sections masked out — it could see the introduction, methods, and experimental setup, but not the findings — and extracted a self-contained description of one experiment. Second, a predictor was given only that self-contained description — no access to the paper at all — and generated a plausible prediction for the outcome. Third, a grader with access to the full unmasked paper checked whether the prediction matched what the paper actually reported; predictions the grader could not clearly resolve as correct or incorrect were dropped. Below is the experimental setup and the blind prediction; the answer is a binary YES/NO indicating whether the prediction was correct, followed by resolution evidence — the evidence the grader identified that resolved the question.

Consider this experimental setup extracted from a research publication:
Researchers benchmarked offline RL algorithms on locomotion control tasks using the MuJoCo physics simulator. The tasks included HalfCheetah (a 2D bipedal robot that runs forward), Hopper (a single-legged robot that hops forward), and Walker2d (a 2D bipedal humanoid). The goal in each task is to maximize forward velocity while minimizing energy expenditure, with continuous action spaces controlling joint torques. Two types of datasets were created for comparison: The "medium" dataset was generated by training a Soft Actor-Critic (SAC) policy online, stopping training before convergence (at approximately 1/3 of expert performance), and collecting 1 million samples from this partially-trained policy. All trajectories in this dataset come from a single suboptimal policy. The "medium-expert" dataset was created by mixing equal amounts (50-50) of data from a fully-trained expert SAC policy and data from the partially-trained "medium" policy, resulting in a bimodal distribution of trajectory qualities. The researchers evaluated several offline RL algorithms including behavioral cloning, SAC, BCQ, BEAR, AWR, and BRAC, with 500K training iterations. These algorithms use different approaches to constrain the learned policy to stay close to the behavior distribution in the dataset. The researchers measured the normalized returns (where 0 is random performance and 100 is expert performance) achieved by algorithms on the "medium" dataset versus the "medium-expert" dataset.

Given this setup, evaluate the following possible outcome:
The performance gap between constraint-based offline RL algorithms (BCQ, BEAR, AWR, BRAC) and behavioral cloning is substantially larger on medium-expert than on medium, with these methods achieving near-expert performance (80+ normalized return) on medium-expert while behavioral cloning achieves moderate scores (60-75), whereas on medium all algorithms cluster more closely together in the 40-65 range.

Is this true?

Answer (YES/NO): NO